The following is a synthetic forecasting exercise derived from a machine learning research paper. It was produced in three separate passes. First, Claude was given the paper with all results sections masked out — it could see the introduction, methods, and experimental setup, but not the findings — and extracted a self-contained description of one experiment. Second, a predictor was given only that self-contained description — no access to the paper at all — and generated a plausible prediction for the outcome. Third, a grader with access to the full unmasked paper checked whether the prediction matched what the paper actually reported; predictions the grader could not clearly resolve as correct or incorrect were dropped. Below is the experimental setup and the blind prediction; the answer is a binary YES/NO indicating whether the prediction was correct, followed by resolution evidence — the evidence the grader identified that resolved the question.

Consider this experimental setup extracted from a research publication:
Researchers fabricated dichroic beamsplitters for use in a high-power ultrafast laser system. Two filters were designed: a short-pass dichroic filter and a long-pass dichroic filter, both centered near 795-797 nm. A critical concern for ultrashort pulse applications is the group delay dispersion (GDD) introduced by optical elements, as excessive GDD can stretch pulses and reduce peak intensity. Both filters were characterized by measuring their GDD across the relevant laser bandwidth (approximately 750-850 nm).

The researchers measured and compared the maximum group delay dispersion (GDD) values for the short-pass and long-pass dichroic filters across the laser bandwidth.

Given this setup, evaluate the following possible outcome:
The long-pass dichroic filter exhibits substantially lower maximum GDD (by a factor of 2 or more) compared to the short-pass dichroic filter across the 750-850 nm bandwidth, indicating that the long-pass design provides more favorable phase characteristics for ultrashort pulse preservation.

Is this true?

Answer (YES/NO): NO